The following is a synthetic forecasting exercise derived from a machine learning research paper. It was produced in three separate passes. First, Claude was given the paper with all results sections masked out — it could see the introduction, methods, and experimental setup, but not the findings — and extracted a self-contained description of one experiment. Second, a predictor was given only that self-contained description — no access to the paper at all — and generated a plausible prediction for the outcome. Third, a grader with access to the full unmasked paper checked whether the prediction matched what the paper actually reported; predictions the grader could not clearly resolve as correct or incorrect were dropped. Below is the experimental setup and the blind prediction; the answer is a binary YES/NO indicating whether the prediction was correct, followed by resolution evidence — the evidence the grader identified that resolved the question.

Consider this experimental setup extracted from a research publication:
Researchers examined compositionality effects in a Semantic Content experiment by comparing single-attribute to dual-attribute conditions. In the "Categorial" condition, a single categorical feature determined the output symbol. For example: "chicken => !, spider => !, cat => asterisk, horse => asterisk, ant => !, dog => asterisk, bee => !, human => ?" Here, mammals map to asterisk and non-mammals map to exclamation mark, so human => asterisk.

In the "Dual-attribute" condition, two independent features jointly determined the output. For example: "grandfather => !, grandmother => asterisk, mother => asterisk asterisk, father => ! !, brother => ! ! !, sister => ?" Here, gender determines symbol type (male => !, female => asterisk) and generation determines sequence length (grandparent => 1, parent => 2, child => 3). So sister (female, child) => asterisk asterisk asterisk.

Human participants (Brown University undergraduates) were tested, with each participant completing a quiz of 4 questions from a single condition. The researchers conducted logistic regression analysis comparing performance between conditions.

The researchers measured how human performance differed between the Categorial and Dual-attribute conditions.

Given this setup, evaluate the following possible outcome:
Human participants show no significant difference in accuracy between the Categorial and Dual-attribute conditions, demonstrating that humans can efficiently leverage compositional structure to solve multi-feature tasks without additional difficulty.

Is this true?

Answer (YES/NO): NO